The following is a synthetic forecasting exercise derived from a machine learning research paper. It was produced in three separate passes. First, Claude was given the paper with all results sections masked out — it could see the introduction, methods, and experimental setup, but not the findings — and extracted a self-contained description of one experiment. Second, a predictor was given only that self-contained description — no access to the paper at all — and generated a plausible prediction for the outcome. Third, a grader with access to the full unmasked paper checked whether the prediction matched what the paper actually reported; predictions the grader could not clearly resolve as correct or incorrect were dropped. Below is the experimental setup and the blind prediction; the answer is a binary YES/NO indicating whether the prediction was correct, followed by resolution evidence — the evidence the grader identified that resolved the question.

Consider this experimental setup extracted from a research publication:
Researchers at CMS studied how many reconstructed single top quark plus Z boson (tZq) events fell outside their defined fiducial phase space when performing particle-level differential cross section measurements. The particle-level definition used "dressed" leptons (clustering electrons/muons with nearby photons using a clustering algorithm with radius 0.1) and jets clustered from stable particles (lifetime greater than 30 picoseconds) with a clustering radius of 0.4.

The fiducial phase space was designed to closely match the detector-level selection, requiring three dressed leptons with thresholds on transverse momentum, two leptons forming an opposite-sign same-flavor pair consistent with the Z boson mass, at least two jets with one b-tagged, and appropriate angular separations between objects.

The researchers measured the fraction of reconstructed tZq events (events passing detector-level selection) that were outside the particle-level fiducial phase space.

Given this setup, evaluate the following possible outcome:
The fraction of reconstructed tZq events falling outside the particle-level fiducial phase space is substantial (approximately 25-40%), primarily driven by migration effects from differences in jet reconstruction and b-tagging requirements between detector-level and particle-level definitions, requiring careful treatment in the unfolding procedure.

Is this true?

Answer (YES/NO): NO